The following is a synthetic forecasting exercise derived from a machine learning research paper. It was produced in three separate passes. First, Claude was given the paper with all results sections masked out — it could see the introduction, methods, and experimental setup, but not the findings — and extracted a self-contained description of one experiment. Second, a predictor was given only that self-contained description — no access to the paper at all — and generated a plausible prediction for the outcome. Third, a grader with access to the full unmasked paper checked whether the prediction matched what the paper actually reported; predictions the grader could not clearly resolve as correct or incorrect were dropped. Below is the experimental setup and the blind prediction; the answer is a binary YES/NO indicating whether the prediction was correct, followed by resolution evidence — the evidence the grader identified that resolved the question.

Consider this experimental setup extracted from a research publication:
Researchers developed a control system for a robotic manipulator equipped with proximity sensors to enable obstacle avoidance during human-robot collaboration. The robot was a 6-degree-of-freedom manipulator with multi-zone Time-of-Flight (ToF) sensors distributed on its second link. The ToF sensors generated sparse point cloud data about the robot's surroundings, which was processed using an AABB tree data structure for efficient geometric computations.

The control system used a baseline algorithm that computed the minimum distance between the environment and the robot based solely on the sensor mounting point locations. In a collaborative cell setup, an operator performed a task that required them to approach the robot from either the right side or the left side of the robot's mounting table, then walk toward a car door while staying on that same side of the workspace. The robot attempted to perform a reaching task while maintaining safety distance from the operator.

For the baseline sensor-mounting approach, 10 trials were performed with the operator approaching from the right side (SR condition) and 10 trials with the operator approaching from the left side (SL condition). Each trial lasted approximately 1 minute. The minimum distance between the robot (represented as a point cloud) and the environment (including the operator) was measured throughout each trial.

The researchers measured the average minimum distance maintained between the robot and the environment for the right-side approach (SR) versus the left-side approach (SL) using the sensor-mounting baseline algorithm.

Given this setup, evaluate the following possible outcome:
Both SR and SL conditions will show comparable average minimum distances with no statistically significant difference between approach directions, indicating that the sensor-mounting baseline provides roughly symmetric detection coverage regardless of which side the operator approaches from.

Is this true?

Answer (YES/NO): NO